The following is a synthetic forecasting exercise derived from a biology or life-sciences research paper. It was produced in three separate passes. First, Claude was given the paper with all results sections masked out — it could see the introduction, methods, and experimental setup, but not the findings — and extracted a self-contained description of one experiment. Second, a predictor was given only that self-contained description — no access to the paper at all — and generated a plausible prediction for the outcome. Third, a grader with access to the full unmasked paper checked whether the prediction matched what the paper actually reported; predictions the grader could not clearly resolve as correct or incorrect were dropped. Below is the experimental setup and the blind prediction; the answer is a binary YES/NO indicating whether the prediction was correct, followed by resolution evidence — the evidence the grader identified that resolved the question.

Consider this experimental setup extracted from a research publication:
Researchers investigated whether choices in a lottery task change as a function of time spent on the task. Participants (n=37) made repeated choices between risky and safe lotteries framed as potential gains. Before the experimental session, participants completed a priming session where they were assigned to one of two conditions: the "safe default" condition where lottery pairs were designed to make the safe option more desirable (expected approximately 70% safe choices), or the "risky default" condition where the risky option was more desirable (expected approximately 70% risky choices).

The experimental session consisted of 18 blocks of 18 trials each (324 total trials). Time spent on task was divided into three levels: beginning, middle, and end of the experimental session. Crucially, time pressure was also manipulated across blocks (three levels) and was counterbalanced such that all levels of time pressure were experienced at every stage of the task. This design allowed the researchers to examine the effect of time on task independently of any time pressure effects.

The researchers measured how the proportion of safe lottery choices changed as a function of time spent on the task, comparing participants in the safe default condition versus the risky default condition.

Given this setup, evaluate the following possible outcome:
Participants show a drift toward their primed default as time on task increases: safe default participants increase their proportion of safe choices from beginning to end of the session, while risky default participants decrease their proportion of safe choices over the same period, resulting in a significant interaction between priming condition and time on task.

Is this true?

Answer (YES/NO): YES